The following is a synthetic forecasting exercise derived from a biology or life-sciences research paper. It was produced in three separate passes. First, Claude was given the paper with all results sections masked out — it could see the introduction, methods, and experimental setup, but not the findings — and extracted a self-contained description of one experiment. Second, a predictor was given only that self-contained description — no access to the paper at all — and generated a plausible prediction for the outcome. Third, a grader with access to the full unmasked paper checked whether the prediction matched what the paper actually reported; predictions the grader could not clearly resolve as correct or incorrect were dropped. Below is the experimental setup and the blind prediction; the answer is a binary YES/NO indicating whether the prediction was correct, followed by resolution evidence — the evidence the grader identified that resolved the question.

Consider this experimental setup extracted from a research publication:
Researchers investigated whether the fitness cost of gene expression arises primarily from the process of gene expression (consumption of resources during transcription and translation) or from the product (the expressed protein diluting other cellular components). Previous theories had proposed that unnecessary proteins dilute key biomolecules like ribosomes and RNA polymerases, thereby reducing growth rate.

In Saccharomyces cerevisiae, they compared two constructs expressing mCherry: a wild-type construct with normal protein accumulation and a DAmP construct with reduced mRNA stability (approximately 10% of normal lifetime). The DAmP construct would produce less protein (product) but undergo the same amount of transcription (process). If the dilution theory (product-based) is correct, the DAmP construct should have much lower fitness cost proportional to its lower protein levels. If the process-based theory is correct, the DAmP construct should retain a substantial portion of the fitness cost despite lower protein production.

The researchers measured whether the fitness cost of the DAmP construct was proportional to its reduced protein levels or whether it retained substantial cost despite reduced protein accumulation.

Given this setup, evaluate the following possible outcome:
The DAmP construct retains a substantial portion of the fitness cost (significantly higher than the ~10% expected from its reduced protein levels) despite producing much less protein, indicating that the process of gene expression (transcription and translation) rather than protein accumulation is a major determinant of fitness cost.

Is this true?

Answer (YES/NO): YES